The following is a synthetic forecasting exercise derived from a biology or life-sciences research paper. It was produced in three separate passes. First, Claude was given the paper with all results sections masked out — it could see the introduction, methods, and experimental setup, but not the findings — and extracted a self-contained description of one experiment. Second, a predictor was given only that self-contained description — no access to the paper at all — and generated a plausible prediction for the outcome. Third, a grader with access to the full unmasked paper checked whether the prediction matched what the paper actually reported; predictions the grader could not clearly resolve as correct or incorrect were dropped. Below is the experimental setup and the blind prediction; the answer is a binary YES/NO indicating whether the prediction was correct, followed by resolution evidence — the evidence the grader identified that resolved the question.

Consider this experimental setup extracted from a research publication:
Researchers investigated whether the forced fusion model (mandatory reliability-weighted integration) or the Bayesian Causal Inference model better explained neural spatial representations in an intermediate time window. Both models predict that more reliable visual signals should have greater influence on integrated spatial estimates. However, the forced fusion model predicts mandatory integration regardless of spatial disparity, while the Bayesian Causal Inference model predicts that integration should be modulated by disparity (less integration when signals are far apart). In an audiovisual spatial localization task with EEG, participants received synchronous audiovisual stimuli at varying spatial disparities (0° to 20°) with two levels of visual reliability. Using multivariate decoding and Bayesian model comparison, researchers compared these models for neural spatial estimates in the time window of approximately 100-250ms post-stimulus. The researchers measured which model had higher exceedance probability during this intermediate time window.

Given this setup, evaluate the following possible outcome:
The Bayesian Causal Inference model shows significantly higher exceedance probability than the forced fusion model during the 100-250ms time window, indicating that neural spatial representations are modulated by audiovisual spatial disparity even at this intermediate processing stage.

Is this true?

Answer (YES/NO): NO